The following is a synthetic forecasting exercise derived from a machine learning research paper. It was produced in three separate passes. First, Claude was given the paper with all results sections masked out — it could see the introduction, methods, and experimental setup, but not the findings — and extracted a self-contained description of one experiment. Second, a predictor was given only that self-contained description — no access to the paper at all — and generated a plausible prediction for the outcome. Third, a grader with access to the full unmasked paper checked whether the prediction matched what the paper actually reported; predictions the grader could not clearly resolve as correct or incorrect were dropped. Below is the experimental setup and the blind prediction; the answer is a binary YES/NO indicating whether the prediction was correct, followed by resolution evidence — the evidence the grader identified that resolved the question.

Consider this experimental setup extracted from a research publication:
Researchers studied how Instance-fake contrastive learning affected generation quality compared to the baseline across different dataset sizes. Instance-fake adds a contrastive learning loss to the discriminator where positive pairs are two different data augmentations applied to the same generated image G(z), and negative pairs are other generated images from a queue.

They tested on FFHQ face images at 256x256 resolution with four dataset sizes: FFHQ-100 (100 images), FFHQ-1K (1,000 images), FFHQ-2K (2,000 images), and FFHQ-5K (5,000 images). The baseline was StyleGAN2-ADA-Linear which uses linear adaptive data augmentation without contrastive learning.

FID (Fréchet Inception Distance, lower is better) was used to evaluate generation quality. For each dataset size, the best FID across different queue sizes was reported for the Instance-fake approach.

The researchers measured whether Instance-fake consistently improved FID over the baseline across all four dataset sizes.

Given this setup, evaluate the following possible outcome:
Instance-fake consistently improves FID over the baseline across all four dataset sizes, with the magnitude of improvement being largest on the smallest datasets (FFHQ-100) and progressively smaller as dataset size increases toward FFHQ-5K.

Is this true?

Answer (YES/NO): NO